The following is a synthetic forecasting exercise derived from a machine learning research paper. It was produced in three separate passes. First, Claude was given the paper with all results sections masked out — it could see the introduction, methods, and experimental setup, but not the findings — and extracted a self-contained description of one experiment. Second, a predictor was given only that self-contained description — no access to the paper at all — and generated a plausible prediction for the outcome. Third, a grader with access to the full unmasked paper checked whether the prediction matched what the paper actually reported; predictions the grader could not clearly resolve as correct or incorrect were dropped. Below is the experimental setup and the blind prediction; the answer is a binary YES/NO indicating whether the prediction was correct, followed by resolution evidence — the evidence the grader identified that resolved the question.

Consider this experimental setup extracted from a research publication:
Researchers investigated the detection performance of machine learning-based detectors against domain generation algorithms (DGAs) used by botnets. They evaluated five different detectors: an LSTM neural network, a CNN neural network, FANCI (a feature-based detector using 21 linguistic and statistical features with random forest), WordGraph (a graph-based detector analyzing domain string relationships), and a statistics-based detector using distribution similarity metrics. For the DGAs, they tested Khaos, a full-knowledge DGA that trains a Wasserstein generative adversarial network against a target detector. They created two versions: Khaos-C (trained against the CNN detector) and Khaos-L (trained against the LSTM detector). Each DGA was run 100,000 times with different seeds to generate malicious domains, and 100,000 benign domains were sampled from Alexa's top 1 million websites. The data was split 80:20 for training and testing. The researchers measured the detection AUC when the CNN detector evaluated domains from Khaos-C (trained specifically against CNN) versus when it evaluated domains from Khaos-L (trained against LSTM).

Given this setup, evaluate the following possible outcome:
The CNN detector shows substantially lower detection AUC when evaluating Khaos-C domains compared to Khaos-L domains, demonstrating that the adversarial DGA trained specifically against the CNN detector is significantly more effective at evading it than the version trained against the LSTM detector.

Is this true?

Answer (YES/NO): YES